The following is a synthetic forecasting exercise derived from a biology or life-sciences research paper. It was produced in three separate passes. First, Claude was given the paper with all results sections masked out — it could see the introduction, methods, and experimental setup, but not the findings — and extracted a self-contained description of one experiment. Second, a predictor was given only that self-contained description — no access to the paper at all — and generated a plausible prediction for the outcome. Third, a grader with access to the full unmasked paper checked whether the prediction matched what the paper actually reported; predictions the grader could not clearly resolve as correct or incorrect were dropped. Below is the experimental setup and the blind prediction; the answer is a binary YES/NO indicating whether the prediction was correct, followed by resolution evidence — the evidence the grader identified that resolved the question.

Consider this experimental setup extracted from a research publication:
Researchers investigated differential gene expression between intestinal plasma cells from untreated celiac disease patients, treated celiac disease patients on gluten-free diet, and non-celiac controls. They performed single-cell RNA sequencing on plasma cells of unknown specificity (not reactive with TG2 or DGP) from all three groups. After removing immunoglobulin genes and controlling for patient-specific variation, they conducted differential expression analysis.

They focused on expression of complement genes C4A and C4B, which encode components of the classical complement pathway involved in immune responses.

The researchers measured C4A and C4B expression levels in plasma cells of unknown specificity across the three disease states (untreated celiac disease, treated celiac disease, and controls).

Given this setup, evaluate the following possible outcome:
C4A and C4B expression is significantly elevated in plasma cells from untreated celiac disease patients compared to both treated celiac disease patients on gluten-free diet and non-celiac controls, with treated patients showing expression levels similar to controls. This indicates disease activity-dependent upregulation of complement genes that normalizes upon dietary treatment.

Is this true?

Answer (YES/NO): YES